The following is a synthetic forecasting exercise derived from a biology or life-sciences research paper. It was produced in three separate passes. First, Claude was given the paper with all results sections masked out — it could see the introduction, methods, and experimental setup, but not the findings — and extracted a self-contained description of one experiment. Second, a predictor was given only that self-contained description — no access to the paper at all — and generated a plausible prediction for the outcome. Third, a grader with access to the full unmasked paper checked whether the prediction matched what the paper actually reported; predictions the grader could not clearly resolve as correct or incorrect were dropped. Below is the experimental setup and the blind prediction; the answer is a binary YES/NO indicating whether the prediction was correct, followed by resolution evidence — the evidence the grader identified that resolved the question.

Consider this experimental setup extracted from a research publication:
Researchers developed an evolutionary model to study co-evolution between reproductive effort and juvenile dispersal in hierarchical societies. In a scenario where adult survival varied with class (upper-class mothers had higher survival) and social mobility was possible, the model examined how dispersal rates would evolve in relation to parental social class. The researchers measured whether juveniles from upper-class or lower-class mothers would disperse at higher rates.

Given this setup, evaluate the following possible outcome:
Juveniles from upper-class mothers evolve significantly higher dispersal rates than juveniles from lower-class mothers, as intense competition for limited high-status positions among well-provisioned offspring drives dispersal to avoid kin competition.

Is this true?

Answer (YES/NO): NO